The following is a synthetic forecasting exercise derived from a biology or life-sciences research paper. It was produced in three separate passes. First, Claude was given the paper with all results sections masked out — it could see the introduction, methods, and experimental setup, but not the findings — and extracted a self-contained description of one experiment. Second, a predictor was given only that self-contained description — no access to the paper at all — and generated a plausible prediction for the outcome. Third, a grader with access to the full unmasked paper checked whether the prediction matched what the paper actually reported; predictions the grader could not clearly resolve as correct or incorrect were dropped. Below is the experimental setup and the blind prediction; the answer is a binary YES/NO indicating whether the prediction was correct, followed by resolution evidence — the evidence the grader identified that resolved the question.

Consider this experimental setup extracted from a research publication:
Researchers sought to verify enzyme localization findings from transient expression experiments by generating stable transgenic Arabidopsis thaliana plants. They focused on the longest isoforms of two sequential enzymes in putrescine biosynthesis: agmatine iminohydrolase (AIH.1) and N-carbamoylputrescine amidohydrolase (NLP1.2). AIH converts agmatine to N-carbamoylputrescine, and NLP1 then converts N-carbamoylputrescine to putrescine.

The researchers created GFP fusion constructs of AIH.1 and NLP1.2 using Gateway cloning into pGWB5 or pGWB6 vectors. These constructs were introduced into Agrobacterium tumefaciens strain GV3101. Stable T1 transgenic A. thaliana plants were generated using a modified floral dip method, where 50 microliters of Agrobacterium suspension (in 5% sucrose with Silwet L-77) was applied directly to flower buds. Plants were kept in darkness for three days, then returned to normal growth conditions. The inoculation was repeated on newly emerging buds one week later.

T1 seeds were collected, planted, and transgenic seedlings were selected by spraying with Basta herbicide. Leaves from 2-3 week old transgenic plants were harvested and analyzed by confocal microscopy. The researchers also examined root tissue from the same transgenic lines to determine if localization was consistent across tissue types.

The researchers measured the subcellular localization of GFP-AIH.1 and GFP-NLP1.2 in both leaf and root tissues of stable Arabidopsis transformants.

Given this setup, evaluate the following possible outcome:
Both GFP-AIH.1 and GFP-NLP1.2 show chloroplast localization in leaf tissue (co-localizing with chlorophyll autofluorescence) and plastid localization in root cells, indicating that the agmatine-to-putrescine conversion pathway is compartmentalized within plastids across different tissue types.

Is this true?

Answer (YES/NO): NO